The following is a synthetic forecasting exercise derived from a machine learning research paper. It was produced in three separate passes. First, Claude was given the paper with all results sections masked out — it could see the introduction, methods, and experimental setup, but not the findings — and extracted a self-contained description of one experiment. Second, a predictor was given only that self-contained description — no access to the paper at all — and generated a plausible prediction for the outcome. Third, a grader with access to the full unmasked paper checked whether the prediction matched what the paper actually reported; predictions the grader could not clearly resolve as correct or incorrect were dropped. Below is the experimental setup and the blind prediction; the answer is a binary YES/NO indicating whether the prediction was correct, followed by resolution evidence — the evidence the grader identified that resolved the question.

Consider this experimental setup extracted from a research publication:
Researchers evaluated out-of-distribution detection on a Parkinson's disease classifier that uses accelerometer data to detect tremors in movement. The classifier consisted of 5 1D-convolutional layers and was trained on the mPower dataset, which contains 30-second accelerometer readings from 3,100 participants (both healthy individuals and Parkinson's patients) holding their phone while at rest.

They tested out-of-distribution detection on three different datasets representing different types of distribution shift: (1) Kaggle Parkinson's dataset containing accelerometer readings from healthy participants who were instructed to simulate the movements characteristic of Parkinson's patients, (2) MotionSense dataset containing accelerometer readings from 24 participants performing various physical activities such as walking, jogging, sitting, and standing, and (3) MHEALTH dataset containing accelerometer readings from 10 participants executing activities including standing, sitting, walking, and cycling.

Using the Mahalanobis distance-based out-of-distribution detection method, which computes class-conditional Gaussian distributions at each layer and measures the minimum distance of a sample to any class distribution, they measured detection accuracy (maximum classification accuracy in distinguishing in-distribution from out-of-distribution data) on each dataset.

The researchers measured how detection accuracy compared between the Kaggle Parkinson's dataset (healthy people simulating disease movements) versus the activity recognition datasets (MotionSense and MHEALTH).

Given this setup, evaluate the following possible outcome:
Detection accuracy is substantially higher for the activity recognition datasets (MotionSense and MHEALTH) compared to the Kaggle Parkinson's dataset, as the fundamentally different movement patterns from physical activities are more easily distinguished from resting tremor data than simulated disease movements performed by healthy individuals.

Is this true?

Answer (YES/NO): YES